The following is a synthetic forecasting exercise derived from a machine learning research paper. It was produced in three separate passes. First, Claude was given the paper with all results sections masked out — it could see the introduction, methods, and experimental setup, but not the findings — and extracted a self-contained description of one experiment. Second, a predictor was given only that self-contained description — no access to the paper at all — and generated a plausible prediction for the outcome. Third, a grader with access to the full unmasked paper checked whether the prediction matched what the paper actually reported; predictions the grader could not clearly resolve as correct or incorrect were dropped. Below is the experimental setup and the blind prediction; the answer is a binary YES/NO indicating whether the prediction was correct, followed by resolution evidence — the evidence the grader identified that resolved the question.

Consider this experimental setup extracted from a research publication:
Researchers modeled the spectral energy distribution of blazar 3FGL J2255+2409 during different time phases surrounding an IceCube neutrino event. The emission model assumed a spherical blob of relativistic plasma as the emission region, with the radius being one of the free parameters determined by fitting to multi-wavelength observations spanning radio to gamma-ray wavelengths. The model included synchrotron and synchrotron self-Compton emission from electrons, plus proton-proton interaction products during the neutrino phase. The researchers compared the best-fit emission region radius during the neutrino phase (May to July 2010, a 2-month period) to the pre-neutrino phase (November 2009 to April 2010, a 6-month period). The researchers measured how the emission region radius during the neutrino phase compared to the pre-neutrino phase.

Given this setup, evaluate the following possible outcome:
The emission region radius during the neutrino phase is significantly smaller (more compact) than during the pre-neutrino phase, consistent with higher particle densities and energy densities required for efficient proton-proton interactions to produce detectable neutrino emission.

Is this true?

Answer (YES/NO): YES